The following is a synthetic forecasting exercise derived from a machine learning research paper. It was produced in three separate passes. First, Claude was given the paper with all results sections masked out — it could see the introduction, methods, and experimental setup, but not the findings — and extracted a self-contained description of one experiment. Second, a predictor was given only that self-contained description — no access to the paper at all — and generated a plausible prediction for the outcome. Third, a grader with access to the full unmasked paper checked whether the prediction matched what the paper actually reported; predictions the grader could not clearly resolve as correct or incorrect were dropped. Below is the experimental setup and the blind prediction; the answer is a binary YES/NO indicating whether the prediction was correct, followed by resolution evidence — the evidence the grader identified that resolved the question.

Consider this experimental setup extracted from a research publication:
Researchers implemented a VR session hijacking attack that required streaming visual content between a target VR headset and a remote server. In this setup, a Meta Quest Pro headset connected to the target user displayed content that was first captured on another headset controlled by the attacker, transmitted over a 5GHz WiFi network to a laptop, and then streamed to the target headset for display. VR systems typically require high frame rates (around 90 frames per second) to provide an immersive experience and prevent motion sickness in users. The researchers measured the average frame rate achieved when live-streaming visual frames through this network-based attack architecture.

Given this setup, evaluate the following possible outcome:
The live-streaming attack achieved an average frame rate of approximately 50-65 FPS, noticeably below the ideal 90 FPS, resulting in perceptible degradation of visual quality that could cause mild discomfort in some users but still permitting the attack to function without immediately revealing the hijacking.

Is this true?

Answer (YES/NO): NO